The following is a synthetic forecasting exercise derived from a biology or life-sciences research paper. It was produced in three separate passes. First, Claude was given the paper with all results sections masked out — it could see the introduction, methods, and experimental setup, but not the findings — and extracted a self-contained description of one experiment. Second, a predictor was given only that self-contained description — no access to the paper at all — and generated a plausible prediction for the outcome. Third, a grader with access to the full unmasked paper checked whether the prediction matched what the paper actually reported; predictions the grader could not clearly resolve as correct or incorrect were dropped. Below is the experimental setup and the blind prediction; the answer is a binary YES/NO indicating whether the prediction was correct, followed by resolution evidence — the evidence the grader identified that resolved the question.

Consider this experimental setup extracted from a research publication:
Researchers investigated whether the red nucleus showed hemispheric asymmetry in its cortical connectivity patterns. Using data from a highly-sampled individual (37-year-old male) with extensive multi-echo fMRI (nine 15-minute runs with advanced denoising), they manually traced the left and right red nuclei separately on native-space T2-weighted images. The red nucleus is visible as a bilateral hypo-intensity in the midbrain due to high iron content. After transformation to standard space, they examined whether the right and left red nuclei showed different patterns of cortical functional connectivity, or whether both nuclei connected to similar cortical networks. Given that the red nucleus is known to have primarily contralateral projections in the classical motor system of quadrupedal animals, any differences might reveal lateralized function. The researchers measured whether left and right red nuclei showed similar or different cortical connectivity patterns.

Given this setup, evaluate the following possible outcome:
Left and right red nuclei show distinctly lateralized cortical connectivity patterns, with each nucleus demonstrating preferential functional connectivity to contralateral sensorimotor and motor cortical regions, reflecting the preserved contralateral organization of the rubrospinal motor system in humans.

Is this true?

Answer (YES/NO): NO